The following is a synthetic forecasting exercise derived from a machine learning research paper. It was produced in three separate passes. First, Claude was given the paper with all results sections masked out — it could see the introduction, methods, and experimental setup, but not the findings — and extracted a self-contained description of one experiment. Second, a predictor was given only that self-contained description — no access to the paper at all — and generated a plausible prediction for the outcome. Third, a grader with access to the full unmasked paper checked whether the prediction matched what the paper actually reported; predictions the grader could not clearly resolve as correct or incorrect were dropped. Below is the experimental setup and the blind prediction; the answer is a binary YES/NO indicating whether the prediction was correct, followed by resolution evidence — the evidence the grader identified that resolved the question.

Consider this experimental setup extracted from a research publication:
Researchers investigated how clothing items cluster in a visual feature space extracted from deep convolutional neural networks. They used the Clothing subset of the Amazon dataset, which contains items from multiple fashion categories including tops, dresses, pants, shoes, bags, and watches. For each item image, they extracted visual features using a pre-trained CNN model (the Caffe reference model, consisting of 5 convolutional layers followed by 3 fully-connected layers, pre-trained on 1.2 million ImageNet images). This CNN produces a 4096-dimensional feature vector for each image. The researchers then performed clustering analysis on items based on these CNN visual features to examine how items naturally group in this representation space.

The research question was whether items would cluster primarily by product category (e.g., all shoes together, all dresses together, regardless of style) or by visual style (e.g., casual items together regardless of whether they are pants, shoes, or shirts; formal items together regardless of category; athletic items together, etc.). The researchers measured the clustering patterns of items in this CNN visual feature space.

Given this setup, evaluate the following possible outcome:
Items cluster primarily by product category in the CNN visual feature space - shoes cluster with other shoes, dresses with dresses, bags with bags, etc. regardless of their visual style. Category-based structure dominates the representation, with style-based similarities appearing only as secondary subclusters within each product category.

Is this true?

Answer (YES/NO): NO